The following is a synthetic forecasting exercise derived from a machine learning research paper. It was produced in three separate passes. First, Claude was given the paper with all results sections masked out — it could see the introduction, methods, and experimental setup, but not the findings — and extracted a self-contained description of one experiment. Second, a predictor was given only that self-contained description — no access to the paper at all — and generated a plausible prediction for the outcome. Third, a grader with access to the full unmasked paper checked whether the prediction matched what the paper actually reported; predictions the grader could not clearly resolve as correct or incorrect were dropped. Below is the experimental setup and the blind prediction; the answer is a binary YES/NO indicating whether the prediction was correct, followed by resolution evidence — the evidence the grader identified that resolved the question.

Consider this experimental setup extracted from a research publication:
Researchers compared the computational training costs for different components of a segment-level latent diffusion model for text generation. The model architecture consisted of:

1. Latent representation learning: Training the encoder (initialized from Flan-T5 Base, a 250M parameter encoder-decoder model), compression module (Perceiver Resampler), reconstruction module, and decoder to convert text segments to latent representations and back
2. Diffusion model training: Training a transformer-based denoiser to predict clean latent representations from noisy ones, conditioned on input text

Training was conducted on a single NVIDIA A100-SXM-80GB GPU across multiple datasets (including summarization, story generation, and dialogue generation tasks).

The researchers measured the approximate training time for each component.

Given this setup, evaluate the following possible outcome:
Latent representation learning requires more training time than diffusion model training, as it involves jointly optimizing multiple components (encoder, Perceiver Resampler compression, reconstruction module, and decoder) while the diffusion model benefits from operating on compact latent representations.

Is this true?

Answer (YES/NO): NO